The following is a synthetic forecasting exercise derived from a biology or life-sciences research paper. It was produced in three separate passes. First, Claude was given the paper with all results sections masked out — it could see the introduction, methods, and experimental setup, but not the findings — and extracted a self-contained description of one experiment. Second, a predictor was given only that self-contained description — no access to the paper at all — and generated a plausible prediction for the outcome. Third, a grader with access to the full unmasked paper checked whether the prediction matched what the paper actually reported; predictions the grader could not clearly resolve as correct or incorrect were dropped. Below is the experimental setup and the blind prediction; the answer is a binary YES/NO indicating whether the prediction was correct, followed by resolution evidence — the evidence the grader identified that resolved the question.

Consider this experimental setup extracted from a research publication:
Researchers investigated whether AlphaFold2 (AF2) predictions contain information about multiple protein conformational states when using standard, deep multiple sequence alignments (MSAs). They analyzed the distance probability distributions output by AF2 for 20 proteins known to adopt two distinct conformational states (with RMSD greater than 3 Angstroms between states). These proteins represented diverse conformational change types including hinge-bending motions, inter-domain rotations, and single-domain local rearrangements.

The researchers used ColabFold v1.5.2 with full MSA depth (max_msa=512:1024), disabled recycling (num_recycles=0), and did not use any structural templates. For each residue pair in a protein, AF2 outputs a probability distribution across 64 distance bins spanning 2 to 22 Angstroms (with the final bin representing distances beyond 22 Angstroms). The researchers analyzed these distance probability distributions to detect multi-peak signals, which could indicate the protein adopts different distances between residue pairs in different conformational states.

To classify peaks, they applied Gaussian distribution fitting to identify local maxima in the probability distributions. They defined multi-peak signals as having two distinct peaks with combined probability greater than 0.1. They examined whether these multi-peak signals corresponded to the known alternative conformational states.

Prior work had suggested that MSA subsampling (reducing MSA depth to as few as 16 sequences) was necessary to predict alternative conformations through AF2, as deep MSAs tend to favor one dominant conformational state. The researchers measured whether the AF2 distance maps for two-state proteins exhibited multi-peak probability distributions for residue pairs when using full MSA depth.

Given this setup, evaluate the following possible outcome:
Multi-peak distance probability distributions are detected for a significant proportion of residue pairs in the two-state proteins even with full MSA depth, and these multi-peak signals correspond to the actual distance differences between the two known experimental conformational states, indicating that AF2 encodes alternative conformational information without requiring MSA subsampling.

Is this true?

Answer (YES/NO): YES